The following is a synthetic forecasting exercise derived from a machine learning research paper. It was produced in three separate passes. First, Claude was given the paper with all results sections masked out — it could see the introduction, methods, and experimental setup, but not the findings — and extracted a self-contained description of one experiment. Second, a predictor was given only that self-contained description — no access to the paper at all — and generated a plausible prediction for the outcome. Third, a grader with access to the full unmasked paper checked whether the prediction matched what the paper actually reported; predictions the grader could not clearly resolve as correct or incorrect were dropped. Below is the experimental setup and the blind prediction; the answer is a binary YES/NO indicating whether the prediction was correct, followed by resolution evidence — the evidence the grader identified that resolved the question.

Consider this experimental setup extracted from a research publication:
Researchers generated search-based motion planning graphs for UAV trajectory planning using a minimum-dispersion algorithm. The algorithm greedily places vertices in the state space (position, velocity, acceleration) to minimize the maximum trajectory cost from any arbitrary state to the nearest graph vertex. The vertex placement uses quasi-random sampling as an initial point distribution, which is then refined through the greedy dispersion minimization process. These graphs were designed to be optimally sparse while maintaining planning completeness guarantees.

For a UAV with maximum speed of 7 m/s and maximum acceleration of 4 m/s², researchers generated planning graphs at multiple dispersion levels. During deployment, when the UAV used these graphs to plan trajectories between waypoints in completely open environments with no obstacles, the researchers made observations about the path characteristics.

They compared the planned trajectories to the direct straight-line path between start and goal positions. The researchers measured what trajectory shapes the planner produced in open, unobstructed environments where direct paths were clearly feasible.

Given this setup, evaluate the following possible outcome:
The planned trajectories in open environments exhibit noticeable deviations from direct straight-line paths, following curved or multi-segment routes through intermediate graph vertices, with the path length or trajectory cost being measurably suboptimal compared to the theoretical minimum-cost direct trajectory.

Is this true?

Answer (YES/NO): YES